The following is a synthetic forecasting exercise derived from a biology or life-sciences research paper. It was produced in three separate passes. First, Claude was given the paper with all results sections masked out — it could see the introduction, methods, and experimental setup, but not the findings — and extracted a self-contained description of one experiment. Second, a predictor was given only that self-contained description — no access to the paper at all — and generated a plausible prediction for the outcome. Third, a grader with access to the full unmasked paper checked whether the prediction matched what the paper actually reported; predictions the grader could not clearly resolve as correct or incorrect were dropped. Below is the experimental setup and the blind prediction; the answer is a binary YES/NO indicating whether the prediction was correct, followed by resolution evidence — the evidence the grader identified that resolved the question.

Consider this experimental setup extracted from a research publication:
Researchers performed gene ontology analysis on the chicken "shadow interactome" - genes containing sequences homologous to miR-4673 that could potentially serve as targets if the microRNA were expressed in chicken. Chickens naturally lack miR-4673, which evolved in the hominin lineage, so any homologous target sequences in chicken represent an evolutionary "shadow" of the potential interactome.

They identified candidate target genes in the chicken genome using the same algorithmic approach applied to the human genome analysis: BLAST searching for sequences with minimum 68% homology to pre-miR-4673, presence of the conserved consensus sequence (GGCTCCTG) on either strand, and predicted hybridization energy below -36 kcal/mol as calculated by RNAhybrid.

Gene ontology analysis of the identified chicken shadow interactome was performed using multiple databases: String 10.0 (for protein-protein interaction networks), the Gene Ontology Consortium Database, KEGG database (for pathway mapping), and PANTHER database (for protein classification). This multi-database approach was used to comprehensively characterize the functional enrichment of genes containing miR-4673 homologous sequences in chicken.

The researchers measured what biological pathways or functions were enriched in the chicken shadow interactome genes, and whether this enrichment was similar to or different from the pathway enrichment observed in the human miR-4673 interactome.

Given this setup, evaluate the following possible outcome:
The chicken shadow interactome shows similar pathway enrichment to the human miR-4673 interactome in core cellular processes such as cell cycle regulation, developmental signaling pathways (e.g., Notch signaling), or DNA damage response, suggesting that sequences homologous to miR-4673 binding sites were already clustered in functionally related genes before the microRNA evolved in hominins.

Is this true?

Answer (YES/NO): YES